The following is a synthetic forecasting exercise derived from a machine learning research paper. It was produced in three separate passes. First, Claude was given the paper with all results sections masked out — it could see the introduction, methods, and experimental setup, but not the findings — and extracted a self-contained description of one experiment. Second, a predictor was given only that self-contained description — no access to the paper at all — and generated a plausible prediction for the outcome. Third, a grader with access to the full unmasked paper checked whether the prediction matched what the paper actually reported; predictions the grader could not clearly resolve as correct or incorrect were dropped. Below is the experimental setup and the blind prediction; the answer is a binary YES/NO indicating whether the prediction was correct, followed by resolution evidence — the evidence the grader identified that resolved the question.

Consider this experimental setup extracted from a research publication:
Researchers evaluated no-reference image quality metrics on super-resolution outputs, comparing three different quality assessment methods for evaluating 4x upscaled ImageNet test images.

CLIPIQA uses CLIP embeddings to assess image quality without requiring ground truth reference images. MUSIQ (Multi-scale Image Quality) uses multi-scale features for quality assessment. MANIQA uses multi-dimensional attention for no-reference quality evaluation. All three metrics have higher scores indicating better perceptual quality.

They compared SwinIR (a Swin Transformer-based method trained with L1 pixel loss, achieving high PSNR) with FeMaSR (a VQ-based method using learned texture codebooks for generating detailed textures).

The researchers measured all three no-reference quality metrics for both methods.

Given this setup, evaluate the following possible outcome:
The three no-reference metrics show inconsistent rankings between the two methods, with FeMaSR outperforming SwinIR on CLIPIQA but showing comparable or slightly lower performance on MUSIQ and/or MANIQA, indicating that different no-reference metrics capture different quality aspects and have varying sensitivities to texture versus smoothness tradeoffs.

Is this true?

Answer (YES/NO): NO